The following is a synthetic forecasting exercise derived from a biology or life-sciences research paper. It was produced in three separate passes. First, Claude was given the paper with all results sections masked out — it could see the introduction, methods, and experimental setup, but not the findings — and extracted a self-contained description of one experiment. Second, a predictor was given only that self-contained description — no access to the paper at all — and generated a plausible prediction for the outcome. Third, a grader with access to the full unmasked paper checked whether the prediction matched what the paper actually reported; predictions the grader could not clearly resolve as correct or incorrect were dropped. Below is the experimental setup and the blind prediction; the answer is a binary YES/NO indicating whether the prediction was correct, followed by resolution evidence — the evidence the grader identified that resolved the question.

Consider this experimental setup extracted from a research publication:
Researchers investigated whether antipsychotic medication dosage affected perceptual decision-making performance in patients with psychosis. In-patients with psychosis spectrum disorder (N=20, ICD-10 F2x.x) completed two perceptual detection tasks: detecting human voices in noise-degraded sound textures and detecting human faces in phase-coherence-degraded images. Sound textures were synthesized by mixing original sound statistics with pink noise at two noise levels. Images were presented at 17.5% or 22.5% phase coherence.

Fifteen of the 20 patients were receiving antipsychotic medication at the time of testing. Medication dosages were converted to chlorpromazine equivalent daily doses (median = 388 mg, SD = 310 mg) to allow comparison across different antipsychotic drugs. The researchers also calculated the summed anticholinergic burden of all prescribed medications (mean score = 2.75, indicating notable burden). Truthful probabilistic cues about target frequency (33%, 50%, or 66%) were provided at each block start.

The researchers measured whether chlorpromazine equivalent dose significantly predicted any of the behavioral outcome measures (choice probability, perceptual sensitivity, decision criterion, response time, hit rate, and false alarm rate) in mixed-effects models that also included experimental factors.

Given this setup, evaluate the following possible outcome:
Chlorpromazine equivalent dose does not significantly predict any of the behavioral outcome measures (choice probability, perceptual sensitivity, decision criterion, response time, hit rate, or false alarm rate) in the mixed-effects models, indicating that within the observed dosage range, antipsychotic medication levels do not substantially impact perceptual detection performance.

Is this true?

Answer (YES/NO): YES